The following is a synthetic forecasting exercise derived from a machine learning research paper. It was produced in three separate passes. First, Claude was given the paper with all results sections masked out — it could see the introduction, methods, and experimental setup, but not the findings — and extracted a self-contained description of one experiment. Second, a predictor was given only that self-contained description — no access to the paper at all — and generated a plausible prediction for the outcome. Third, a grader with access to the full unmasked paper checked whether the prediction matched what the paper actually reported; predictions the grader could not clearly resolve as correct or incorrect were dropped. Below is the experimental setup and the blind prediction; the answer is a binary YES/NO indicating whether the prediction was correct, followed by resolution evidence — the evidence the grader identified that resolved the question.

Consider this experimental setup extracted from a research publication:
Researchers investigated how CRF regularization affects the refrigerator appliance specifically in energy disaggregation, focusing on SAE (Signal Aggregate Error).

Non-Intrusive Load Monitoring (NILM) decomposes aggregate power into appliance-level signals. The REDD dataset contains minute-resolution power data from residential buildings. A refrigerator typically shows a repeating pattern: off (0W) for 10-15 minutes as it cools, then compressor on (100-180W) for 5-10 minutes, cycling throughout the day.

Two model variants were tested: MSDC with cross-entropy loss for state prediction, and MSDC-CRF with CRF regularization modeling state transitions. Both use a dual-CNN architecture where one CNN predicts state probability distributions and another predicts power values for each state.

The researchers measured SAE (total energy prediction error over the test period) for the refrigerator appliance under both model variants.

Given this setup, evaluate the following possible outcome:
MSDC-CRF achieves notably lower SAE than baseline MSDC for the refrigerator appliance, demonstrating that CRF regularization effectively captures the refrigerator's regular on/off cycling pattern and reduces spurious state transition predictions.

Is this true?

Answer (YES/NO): YES